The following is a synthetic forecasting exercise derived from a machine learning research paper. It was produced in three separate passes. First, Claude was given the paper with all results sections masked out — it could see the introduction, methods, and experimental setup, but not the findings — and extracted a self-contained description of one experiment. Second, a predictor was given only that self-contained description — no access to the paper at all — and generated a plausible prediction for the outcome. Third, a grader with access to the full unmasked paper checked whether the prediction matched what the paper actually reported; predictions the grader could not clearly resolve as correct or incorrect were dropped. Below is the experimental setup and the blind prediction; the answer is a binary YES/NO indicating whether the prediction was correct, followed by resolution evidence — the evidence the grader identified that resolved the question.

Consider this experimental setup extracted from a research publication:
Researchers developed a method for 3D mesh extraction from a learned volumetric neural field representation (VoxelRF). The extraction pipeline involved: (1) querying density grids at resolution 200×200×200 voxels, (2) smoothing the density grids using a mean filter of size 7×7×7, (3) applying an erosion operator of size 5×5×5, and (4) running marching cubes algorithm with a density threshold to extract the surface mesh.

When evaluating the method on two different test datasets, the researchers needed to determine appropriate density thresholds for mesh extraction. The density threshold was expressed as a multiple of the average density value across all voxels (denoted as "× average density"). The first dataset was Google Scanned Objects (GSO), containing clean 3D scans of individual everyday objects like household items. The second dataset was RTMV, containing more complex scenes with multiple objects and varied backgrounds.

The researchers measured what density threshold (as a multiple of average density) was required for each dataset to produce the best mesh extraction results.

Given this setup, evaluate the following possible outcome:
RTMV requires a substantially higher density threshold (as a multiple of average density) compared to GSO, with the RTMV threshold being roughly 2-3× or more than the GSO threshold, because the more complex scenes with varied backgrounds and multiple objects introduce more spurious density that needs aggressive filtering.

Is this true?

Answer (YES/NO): NO